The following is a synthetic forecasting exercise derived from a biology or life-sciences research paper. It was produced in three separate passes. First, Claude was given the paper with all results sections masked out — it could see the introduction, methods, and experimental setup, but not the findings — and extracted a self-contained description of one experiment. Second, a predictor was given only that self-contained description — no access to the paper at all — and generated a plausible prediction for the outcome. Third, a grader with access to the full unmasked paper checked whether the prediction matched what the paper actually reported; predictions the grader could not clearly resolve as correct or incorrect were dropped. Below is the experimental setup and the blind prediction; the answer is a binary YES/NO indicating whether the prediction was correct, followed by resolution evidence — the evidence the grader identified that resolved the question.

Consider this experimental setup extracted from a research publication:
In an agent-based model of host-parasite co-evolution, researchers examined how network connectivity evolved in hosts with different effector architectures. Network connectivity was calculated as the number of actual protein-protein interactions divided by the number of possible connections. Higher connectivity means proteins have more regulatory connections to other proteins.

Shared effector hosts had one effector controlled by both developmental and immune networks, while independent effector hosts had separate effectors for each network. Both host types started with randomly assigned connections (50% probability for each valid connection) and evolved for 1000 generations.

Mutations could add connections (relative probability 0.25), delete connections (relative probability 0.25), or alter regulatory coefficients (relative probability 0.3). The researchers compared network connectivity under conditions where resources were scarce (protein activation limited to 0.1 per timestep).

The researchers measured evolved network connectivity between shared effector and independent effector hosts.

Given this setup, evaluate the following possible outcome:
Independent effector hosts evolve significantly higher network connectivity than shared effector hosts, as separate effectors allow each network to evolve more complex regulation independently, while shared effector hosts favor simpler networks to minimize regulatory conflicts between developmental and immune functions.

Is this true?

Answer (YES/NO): YES